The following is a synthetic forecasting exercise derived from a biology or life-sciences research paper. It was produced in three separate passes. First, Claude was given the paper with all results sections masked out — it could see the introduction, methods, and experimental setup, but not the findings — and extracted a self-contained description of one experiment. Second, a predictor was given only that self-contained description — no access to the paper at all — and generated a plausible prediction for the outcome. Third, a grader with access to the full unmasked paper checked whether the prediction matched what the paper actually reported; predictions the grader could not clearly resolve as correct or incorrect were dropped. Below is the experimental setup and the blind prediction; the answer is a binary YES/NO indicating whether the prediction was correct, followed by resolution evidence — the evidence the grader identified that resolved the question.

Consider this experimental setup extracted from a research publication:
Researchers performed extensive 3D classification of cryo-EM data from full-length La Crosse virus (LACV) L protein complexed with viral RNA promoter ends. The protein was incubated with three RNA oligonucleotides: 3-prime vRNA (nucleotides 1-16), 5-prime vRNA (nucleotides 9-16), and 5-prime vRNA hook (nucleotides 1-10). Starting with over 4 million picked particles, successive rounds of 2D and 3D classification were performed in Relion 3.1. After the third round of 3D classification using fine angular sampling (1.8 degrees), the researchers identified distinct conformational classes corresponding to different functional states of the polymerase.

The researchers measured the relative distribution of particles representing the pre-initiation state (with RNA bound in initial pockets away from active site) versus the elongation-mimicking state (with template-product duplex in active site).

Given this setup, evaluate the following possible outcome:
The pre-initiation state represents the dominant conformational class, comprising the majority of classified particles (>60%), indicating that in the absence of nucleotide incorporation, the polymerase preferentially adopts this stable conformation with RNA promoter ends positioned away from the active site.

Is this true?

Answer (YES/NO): NO